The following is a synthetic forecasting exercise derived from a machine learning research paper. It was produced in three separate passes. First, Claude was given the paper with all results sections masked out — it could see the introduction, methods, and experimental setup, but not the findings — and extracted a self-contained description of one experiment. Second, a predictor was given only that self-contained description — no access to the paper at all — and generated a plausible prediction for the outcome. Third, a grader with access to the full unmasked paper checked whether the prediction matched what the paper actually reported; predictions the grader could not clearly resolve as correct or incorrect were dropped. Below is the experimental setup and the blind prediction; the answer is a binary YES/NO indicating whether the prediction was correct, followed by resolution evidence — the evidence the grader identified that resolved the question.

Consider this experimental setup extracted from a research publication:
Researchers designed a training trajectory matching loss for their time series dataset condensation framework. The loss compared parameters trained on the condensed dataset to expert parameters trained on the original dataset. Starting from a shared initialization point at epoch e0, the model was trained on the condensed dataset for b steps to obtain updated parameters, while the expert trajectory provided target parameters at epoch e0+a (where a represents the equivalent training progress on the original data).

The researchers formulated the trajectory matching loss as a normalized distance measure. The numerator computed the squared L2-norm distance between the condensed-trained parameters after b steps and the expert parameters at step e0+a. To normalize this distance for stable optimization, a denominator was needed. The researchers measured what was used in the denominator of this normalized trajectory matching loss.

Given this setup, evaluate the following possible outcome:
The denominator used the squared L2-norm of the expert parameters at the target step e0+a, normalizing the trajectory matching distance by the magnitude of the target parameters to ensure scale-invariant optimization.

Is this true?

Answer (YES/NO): NO